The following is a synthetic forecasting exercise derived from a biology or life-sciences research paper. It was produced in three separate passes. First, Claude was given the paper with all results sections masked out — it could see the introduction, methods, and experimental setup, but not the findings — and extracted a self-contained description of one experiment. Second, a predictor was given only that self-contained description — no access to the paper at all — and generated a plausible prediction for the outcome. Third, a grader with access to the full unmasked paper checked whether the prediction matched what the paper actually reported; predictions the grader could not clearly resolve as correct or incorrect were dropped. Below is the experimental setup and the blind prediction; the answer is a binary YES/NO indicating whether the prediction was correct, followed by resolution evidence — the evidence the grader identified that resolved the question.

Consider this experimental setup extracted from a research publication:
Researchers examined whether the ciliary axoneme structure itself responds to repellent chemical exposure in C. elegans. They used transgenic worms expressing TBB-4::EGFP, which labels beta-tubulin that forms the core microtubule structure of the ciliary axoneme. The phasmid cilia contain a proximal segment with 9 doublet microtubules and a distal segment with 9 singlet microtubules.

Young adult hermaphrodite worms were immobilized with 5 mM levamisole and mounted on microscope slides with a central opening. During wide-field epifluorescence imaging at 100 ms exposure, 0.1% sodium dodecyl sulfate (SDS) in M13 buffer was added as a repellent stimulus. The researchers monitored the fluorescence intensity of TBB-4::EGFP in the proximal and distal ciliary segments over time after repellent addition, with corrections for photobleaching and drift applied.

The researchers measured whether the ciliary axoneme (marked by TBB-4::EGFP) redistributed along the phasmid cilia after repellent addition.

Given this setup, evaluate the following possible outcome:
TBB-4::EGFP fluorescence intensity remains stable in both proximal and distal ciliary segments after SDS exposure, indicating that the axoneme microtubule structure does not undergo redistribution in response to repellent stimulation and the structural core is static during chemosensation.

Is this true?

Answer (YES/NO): NO